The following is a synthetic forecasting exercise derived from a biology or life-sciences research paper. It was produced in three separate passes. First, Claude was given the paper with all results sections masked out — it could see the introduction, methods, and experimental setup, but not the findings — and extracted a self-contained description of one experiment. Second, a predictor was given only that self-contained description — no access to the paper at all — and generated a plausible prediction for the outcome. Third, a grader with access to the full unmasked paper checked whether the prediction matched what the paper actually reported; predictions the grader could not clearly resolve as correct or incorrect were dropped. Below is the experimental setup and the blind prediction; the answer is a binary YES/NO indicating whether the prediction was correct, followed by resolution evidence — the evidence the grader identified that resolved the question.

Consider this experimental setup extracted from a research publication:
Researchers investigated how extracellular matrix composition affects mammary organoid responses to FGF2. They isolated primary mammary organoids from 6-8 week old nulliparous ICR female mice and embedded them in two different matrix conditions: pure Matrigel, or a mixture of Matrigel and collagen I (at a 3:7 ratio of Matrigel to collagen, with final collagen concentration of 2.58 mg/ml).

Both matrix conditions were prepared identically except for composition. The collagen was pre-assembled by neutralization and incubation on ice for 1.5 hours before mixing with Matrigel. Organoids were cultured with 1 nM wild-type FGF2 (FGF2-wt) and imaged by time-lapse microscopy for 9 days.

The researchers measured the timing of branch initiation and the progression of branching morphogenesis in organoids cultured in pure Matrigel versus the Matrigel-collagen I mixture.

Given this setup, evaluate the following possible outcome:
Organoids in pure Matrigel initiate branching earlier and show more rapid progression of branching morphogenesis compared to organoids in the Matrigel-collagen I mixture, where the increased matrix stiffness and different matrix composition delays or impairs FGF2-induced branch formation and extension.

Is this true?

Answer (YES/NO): NO